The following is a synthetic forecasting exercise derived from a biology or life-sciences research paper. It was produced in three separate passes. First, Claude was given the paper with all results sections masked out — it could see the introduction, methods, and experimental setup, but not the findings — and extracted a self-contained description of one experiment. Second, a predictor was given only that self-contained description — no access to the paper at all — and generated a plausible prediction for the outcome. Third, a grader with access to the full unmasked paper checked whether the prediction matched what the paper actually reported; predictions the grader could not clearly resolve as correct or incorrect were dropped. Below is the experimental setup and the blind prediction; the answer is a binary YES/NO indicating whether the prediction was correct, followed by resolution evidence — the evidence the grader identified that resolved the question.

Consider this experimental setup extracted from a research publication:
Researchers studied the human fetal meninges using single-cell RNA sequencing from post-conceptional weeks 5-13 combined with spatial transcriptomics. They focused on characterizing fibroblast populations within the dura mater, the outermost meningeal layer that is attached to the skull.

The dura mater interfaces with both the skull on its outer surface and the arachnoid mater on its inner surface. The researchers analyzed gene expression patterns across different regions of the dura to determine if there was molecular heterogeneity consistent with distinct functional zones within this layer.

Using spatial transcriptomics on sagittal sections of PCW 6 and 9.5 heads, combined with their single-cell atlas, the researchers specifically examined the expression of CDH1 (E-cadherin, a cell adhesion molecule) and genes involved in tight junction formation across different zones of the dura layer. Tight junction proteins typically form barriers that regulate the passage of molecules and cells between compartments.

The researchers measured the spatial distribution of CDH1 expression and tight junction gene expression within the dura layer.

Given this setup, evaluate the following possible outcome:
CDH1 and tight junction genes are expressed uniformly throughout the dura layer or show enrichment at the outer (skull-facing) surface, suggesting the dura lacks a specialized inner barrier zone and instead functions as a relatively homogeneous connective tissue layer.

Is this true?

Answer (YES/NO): NO